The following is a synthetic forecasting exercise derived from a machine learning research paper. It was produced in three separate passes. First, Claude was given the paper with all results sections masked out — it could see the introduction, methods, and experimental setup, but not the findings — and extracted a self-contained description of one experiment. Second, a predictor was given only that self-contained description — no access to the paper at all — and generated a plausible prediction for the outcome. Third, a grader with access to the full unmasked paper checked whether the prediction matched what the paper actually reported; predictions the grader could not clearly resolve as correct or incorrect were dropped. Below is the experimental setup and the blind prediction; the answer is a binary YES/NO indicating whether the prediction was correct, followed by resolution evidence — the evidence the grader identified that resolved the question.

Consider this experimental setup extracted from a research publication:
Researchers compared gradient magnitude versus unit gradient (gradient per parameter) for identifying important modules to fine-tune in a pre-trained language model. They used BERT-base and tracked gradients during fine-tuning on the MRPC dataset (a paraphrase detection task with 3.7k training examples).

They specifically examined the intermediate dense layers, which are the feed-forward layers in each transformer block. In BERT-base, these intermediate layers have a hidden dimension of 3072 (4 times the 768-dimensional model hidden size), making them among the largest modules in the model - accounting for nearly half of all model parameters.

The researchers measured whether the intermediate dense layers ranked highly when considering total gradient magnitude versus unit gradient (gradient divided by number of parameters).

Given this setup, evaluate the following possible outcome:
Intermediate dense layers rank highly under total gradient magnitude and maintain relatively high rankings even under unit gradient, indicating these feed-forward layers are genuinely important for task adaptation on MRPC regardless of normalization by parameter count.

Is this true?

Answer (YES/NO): NO